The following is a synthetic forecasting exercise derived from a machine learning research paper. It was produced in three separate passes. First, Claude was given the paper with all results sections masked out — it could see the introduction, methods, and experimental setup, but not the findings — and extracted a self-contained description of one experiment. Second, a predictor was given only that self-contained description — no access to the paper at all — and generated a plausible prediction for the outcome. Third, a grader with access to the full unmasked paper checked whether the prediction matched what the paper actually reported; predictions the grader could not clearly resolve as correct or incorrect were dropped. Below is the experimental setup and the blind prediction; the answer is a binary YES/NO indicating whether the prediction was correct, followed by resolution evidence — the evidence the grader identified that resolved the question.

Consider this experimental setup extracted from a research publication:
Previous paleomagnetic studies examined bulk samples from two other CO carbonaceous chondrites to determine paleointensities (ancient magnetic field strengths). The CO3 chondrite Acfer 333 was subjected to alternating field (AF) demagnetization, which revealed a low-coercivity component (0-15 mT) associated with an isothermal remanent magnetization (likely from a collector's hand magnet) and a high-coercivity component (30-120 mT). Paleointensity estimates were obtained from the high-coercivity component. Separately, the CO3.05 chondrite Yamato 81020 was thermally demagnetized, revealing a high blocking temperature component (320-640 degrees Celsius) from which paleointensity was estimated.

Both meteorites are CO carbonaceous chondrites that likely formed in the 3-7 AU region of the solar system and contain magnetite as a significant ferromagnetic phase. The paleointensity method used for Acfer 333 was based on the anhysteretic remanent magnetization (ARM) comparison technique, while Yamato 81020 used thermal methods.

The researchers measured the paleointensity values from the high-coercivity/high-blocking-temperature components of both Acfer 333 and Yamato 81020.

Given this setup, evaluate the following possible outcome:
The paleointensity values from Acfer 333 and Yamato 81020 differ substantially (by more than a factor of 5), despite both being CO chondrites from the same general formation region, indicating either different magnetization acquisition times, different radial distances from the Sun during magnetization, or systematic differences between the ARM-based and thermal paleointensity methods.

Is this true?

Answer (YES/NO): NO